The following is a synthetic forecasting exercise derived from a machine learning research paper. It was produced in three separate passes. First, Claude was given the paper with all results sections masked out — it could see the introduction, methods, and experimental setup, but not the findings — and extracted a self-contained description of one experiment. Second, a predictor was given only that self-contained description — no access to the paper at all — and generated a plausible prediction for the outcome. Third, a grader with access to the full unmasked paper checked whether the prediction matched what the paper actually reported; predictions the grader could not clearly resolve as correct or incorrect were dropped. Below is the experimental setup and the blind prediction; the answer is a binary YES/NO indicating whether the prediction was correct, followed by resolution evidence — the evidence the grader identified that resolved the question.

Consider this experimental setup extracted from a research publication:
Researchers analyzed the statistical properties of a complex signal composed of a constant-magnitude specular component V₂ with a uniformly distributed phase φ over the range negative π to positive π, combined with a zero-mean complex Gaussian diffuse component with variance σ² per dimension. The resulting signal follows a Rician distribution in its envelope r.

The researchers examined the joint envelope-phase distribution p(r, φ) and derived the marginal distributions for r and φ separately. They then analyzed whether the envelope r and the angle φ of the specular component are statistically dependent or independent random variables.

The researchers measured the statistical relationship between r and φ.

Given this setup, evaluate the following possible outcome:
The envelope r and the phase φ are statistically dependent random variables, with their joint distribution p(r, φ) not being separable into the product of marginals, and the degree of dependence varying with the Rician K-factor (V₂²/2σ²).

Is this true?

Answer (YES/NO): NO